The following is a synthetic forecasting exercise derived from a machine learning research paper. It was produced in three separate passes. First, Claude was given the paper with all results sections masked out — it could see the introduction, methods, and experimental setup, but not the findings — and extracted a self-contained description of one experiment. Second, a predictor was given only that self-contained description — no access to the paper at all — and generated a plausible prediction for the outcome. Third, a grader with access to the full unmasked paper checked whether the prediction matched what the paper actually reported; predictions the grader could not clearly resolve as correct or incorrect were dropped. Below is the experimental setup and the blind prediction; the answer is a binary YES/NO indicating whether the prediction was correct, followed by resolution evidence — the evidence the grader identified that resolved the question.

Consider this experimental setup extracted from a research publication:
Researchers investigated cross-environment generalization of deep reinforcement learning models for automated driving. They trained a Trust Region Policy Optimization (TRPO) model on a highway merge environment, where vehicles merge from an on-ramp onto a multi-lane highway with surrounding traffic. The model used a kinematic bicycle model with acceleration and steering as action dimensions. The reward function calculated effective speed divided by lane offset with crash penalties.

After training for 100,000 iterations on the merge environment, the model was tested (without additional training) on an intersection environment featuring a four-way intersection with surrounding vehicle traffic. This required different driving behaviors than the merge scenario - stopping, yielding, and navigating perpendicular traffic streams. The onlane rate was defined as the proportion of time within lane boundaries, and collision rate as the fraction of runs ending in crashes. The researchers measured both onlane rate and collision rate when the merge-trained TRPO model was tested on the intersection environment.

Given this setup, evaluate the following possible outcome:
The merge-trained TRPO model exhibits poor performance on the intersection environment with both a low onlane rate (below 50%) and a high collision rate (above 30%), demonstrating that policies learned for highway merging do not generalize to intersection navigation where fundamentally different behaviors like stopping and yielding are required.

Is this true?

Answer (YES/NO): NO